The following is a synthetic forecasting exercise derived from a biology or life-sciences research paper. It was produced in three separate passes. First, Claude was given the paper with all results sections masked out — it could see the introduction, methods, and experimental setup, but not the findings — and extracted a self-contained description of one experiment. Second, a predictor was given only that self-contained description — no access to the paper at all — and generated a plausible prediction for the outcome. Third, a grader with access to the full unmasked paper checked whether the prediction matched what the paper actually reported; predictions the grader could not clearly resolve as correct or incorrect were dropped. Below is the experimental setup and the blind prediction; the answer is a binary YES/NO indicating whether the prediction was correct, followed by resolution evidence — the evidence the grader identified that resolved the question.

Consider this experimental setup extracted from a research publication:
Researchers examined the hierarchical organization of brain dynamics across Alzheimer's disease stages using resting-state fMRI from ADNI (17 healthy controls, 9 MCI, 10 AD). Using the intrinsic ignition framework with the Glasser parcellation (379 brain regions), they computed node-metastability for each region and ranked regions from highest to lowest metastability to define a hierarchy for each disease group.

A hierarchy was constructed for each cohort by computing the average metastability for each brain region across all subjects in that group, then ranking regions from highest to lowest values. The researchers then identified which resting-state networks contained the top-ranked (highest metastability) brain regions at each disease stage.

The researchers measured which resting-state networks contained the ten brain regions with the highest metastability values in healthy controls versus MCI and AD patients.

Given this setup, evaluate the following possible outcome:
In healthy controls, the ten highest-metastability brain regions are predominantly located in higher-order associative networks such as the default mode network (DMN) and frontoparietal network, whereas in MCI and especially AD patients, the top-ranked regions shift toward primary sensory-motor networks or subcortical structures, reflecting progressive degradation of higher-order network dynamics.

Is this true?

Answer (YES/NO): NO